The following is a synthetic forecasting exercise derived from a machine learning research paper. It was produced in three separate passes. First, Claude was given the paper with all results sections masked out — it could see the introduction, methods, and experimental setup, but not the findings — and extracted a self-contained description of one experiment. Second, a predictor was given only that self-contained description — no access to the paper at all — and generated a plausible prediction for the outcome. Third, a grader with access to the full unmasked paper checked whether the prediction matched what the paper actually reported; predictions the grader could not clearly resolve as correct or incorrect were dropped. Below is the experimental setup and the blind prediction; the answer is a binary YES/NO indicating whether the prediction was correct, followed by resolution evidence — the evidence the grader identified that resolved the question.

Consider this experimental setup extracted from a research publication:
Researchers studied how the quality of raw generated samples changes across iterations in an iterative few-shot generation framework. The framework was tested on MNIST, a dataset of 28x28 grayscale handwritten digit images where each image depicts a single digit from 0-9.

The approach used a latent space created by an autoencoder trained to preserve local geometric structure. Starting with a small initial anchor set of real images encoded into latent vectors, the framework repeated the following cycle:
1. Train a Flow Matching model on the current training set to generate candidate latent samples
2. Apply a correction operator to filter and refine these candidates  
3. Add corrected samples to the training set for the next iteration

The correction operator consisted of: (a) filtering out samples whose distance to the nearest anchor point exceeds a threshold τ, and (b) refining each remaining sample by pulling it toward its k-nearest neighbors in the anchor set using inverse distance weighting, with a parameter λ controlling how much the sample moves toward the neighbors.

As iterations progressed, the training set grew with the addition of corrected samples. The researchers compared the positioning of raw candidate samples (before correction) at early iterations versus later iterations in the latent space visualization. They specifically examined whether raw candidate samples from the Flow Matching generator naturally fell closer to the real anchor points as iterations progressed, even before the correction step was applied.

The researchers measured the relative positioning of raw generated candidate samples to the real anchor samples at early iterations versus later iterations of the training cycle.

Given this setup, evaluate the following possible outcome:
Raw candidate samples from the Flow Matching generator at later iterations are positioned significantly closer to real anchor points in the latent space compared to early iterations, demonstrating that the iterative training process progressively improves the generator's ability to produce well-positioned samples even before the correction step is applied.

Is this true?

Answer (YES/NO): YES